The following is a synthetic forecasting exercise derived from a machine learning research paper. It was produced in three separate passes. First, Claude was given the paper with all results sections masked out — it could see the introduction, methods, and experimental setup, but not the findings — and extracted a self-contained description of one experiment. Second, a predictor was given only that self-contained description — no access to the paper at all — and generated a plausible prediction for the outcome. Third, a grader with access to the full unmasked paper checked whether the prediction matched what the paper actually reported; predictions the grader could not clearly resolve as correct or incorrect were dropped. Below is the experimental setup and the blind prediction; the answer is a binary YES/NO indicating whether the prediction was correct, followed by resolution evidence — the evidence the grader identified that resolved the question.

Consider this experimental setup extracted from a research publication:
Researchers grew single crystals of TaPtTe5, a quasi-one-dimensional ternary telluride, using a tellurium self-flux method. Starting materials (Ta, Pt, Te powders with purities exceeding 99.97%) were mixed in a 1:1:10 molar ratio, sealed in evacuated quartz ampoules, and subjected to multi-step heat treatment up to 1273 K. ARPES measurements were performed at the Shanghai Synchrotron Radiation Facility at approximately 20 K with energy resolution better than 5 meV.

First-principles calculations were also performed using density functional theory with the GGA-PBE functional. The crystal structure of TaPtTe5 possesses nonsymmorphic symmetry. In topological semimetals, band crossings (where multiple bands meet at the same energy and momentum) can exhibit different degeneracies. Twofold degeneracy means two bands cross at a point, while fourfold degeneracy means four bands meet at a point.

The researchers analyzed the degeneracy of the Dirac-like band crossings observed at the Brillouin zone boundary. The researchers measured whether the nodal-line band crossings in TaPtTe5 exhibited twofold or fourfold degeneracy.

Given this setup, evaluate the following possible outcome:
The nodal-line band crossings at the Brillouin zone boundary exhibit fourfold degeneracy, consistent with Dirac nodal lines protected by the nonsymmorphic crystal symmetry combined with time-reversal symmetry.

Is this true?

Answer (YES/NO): YES